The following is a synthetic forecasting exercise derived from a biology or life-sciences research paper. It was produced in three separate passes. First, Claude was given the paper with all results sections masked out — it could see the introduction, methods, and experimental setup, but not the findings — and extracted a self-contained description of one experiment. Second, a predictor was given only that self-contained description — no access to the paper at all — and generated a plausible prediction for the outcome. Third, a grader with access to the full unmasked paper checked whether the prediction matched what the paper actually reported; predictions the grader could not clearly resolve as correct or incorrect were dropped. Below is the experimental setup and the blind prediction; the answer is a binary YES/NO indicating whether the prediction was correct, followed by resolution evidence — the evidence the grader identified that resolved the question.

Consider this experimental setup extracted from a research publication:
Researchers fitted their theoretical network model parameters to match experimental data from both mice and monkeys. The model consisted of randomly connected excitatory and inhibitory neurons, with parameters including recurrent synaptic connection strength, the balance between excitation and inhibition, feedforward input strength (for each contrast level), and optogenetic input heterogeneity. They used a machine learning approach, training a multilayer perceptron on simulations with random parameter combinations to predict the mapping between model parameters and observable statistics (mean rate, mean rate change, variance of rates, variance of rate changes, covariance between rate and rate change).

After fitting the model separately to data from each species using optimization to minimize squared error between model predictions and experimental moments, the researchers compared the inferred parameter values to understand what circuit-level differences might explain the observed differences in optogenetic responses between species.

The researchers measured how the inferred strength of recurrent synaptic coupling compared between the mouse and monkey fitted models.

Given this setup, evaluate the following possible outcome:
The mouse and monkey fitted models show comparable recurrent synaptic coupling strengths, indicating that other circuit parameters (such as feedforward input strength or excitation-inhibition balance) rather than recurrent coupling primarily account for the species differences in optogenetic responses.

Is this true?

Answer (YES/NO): YES